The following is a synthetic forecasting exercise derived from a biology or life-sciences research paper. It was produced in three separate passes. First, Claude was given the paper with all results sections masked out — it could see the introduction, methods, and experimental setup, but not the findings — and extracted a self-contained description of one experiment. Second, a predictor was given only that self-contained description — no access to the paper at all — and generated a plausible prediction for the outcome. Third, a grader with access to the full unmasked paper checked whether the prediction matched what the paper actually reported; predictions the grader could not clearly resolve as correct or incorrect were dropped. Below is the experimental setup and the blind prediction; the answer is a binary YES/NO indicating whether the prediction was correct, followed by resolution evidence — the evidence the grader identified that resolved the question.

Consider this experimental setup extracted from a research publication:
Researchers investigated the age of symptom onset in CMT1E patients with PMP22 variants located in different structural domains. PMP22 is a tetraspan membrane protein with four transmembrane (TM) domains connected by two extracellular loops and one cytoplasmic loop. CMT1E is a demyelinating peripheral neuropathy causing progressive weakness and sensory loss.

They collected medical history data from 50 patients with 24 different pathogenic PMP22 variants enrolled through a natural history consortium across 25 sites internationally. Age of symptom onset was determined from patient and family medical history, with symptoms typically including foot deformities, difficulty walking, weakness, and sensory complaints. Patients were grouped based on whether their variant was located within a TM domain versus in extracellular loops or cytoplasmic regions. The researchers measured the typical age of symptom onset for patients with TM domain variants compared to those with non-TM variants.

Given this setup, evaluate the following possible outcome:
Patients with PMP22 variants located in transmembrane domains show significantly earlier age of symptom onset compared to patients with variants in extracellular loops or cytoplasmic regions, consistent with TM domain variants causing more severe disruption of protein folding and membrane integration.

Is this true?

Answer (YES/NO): YES